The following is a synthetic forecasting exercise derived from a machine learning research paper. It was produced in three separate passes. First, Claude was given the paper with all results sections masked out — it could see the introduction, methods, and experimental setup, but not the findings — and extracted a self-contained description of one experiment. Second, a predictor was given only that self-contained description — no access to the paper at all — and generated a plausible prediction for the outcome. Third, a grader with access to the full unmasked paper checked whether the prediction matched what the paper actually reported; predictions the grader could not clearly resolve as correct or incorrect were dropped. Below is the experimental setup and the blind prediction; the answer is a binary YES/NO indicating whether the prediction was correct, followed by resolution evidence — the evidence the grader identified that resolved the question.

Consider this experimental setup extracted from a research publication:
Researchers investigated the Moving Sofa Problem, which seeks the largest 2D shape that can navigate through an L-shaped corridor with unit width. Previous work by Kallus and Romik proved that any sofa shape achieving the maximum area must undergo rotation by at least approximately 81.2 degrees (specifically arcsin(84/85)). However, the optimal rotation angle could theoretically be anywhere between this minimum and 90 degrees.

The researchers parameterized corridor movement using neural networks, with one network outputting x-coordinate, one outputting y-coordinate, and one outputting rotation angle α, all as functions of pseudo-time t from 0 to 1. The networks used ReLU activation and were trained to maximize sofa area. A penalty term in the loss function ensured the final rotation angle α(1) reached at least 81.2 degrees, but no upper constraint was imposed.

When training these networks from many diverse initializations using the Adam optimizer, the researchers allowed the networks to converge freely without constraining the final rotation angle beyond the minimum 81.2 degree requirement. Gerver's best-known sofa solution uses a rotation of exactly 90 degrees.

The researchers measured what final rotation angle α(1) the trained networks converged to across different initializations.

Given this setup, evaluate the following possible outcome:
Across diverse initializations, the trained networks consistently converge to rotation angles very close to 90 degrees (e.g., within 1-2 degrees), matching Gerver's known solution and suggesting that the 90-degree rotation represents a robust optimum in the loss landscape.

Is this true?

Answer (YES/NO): YES